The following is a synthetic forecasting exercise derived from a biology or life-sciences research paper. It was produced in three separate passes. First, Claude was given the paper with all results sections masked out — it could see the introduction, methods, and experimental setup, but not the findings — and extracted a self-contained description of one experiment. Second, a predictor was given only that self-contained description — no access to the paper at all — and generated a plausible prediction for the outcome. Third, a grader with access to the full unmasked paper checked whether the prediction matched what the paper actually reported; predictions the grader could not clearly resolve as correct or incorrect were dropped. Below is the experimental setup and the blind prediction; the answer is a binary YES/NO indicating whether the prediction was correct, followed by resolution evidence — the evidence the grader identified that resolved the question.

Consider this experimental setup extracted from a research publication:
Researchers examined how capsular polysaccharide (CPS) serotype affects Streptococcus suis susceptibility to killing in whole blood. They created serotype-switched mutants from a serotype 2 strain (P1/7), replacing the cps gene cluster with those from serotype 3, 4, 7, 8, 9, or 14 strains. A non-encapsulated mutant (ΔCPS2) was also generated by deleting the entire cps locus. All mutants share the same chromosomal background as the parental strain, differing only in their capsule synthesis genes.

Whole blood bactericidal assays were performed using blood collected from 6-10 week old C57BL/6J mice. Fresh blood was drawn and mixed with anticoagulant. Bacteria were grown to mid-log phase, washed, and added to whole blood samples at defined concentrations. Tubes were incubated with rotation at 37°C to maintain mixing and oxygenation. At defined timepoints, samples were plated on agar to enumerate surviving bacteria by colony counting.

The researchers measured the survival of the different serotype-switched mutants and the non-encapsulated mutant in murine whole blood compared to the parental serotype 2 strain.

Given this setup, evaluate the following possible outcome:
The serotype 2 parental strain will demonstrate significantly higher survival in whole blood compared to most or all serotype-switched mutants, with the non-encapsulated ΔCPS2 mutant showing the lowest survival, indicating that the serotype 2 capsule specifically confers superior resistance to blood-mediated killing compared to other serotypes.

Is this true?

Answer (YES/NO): NO